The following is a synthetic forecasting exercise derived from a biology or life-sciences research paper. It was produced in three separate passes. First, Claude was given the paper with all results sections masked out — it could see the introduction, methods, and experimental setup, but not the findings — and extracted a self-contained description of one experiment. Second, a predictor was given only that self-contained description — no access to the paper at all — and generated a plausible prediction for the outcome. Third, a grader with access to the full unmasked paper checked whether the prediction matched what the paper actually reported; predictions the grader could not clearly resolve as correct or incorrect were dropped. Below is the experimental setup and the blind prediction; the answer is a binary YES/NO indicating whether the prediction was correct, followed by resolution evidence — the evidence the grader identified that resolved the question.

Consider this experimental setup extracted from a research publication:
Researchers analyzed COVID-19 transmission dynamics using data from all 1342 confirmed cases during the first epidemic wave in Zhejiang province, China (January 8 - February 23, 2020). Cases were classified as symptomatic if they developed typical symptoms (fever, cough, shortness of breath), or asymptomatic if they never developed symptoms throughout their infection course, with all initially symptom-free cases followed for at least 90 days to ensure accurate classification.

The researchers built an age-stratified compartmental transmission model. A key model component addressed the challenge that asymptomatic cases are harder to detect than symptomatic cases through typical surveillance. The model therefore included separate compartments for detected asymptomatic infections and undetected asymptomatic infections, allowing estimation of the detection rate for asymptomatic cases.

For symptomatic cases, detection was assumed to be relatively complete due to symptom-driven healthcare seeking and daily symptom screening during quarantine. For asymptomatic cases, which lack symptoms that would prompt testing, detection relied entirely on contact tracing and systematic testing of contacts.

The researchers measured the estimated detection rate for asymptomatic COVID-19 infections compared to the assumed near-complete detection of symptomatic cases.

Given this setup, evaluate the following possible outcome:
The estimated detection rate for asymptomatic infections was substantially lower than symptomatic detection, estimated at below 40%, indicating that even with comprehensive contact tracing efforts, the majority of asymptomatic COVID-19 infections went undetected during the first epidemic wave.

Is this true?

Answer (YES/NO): YES